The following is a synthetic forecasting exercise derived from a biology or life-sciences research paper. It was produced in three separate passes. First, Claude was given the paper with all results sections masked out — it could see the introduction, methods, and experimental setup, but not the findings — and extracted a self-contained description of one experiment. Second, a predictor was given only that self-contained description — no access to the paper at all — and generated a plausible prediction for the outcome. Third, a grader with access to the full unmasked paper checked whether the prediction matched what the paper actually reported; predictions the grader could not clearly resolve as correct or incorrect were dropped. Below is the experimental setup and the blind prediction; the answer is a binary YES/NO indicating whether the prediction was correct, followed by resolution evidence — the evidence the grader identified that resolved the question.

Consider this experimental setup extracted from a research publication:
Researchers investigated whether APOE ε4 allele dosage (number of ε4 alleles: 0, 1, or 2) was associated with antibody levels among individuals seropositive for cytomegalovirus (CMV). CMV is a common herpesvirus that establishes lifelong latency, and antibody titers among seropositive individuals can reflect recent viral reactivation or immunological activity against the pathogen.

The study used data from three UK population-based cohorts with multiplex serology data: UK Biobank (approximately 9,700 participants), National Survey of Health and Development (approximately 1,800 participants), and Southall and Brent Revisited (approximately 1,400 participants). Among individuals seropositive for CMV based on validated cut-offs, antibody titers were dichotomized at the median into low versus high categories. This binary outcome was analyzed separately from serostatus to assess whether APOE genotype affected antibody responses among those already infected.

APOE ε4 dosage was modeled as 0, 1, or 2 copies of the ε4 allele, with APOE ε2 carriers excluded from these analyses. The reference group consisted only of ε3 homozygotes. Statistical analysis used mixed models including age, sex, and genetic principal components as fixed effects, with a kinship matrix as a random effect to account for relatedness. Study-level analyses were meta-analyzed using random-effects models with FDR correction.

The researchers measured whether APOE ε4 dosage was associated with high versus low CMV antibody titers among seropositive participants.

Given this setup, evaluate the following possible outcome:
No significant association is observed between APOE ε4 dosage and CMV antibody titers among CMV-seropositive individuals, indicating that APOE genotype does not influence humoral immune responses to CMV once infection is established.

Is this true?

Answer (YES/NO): YES